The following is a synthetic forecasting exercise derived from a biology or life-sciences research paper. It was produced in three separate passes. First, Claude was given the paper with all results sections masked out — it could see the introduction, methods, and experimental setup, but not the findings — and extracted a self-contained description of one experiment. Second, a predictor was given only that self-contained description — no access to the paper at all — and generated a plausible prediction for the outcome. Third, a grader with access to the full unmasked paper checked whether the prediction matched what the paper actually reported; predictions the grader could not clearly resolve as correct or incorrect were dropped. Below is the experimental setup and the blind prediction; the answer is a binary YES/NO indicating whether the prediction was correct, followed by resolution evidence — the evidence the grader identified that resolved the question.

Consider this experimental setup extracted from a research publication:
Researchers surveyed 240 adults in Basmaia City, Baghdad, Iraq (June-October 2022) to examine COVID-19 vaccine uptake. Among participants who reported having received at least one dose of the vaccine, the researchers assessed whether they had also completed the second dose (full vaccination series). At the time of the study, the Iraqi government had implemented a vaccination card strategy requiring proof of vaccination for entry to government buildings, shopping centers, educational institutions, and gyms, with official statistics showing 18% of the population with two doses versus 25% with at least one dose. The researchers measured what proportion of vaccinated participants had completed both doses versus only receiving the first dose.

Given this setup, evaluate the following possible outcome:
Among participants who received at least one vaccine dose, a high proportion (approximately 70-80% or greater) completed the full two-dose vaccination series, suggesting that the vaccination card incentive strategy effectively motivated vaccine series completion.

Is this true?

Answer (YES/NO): NO